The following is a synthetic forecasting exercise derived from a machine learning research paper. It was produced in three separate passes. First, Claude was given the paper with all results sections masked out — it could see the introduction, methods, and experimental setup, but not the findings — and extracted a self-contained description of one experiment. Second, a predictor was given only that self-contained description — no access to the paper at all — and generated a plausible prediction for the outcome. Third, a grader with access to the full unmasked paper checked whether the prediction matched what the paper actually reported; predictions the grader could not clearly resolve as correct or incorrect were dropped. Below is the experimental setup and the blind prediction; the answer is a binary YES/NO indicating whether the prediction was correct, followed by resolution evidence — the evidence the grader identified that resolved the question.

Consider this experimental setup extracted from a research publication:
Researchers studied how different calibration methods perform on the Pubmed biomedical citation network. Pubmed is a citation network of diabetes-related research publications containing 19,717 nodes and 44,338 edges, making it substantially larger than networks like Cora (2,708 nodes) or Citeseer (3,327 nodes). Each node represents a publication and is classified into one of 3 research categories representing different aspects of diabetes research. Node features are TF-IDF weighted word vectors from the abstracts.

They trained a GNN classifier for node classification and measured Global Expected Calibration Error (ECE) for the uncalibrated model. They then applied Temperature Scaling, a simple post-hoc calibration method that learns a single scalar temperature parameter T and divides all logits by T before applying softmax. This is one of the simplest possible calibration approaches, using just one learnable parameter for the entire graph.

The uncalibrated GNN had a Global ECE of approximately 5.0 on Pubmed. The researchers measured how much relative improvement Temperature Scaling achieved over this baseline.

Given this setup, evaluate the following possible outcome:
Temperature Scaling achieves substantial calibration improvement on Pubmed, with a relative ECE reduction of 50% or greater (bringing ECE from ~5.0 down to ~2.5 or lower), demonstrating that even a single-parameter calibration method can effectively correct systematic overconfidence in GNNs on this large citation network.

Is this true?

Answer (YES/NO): YES